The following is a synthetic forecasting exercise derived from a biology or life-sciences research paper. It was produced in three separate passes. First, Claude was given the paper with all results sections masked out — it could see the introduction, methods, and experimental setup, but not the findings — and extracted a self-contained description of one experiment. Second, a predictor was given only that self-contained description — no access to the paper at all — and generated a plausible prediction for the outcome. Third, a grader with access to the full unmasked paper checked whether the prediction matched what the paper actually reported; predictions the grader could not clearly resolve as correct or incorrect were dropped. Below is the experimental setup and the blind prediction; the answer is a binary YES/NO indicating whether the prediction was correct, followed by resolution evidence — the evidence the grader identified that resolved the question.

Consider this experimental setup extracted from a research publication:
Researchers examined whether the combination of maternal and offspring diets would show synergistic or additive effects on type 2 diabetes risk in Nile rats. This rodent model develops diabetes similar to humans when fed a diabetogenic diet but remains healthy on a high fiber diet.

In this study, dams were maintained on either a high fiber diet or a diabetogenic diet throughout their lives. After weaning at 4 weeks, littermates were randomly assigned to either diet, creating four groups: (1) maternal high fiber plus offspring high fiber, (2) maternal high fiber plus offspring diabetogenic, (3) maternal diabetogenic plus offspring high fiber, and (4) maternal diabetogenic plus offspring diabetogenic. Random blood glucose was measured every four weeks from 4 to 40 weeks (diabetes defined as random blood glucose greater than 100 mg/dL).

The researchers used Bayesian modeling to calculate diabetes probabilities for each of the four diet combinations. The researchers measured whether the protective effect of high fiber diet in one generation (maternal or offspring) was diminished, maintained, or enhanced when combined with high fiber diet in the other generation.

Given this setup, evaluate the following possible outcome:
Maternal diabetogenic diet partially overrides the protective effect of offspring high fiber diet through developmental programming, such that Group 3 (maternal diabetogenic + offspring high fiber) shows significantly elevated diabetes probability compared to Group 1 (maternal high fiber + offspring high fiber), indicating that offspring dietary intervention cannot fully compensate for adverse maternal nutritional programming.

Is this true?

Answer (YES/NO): NO